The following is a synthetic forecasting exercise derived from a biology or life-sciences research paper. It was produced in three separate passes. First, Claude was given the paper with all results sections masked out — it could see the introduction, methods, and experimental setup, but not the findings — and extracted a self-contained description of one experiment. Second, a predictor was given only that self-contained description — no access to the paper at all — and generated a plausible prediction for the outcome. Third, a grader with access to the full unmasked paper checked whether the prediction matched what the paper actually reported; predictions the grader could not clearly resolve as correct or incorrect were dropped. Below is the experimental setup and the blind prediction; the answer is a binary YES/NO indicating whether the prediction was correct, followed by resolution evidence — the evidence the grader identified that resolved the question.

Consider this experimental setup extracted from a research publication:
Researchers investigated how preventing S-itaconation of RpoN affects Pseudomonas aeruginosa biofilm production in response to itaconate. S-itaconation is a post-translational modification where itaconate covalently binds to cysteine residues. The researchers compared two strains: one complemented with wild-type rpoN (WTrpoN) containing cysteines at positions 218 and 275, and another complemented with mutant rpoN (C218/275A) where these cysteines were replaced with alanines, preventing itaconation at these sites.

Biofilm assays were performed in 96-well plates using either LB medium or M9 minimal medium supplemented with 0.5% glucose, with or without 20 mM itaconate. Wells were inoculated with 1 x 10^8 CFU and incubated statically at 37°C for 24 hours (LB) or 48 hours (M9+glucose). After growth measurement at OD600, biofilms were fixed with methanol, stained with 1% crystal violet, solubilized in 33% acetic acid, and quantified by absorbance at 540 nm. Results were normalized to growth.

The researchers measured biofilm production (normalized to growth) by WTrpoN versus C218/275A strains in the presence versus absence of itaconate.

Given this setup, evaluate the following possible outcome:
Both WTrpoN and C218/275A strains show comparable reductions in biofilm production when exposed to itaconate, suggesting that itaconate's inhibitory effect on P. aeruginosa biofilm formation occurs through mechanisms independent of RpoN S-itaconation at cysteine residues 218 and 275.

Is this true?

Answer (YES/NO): NO